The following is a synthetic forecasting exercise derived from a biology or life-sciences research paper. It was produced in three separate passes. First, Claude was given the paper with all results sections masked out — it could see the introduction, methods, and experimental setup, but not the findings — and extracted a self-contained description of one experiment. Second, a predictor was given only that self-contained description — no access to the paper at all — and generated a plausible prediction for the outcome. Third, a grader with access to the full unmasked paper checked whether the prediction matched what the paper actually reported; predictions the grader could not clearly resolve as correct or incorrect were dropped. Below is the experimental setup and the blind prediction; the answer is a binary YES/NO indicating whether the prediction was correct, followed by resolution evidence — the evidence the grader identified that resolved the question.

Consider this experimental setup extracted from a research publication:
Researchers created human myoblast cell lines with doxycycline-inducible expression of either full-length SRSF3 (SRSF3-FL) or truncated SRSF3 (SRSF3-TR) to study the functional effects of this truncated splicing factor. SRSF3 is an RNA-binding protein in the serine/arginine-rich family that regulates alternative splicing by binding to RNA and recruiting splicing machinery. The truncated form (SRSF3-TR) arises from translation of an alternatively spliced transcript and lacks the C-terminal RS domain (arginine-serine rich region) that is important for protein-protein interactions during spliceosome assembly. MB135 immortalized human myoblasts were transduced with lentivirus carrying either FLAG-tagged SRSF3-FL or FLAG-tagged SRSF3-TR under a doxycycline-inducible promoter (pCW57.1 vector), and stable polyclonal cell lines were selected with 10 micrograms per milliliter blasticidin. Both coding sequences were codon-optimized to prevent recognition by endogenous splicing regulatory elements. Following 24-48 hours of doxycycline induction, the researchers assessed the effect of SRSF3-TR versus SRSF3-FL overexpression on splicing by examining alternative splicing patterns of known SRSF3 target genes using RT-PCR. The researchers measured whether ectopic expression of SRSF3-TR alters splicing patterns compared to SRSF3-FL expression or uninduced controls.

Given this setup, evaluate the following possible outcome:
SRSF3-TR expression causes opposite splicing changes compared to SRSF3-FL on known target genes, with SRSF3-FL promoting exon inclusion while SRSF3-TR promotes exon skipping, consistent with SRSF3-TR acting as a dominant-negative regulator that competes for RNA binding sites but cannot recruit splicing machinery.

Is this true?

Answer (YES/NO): NO